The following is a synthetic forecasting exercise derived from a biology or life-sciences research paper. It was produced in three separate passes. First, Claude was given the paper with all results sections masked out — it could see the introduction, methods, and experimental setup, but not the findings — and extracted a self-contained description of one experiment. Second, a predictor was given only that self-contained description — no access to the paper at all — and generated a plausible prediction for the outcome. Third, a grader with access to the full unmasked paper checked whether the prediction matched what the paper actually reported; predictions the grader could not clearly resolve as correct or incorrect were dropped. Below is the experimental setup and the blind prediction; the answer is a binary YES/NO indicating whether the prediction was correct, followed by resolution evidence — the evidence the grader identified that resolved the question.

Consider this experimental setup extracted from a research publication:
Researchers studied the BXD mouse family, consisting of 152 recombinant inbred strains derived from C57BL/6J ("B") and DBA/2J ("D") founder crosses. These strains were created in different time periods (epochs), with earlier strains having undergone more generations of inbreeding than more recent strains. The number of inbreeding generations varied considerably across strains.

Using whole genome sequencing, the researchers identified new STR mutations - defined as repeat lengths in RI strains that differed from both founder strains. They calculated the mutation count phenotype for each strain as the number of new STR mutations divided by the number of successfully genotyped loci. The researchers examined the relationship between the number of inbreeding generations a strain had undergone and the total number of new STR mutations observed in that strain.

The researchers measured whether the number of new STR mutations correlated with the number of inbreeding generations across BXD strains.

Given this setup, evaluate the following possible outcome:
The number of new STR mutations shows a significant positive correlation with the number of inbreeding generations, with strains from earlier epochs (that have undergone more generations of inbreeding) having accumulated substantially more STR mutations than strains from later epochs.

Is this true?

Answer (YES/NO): YES